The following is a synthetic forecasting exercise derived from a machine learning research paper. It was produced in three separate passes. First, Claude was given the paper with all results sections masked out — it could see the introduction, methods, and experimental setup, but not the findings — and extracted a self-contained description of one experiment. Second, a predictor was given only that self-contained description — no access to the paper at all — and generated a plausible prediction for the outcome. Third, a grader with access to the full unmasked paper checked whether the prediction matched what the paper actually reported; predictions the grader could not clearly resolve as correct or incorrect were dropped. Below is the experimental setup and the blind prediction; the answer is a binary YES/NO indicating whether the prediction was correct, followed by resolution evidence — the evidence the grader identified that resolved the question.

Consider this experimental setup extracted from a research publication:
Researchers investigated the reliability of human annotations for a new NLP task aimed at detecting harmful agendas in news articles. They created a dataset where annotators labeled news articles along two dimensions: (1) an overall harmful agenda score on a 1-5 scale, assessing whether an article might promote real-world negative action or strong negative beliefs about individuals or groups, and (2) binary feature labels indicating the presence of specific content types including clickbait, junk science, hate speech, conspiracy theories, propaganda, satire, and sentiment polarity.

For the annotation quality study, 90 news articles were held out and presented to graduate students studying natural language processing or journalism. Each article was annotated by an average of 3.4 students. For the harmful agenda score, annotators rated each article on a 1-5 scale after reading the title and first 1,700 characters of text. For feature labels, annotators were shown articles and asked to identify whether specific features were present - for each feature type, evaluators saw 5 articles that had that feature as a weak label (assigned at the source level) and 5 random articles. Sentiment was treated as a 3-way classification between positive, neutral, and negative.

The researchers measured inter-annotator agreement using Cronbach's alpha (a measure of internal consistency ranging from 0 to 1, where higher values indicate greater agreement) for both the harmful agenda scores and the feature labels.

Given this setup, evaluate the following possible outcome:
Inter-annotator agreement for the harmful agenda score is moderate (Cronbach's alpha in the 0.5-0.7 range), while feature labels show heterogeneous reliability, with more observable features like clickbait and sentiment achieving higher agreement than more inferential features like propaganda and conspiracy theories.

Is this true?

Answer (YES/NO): NO